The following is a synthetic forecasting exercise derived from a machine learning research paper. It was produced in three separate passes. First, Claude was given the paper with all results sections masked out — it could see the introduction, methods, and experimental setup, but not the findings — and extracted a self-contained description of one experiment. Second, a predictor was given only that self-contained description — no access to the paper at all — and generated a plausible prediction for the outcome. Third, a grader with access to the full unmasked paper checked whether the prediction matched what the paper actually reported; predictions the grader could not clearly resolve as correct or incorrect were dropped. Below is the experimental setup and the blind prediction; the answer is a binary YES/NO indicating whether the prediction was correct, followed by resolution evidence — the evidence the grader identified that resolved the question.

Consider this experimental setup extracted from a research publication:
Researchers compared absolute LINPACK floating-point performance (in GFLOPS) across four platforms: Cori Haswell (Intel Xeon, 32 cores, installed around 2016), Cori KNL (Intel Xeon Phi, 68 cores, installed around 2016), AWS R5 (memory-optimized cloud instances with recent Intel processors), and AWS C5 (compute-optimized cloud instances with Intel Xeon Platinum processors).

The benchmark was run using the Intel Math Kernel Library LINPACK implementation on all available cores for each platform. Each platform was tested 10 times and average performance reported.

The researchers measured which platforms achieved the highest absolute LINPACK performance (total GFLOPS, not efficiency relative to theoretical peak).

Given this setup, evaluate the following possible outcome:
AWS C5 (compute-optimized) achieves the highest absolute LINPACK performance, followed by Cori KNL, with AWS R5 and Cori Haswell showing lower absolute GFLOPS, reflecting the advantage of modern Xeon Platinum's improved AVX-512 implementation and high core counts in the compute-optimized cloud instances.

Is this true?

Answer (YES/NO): NO